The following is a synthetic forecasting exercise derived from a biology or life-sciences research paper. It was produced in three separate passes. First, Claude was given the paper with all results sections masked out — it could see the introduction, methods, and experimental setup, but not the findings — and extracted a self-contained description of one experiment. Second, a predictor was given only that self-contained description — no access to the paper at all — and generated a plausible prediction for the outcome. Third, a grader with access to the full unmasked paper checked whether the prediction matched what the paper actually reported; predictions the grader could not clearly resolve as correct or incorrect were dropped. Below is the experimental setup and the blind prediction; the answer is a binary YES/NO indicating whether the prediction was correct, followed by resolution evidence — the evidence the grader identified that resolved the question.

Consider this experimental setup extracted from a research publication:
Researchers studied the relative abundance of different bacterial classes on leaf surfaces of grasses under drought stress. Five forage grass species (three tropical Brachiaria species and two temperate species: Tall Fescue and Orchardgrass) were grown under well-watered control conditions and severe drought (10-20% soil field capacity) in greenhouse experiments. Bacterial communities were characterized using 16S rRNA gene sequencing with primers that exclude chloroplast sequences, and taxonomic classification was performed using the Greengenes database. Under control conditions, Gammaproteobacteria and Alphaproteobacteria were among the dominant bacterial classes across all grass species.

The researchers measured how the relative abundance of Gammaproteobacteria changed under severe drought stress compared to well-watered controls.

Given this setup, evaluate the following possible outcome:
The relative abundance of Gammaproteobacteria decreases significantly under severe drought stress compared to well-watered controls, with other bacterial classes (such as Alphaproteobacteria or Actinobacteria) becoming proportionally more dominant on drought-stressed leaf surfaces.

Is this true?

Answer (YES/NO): NO